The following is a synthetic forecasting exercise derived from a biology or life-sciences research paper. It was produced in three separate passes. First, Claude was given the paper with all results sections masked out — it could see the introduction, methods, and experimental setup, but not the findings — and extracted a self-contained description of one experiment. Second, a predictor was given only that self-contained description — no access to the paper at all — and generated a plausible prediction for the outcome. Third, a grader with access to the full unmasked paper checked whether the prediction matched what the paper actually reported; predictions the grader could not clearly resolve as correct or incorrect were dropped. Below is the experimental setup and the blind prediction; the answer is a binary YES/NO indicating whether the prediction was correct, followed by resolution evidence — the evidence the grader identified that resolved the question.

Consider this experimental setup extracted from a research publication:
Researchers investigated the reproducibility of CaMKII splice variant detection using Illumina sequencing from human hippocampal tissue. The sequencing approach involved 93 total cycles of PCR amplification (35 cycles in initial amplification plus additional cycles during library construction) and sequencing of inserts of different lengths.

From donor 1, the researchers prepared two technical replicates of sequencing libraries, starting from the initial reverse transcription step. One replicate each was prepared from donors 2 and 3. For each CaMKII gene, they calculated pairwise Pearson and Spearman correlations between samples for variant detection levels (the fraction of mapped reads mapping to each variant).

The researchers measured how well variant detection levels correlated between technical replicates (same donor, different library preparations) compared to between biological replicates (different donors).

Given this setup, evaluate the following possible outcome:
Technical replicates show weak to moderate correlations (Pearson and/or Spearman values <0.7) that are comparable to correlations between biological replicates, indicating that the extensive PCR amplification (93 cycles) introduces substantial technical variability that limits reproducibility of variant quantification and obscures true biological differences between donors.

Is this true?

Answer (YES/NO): NO